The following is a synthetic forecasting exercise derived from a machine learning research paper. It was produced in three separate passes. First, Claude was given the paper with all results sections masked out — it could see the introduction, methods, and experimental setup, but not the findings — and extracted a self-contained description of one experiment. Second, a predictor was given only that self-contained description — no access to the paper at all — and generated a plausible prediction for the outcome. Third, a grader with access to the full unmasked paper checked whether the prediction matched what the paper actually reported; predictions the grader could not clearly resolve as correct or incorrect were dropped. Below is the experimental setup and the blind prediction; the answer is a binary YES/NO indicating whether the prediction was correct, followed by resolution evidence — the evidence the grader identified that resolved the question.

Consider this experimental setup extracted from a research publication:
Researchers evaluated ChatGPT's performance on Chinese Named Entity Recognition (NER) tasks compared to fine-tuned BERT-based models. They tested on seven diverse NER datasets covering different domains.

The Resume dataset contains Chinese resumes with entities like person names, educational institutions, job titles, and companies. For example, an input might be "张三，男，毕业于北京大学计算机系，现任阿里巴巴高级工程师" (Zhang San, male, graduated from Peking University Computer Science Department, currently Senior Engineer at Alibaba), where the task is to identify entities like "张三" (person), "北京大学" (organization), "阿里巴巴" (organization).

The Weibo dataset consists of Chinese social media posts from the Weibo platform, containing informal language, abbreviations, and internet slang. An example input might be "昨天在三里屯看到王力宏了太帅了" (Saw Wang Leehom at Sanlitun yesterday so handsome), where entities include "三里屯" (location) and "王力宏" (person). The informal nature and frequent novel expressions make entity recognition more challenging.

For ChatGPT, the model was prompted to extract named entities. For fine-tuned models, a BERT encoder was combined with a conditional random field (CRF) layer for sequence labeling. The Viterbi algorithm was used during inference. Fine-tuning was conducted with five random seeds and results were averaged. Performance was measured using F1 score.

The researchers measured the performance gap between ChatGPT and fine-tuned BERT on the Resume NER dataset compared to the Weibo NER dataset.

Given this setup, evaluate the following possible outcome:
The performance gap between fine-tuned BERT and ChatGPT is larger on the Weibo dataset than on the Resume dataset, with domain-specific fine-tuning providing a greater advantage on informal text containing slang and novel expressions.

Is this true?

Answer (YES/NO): NO